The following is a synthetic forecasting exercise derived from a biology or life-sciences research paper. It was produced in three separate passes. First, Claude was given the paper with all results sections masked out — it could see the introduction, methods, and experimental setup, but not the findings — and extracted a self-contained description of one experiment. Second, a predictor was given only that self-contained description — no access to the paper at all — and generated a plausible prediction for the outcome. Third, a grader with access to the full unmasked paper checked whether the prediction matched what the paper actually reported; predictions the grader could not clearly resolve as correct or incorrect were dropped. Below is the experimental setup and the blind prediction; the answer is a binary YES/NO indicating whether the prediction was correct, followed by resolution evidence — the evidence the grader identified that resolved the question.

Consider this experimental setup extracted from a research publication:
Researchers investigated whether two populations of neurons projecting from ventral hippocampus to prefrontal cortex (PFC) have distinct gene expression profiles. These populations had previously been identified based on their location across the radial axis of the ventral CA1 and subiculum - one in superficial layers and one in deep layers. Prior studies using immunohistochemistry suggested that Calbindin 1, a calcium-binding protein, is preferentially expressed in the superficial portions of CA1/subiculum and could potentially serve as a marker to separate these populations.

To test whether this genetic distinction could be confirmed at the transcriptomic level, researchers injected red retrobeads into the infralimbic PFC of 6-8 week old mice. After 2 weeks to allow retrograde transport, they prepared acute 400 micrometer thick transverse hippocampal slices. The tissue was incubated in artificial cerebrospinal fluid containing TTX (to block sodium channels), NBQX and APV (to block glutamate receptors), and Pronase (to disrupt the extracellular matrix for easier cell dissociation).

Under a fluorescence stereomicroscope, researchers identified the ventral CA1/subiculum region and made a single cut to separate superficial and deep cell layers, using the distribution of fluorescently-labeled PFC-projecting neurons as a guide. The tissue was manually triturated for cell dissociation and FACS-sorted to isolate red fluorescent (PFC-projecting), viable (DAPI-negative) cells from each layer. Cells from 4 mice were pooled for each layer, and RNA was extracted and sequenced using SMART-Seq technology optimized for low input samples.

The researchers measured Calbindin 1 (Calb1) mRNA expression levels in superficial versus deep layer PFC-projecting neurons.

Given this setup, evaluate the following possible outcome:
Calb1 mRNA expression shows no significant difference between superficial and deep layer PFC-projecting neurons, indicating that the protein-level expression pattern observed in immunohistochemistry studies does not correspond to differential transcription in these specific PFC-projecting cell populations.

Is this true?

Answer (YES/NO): NO